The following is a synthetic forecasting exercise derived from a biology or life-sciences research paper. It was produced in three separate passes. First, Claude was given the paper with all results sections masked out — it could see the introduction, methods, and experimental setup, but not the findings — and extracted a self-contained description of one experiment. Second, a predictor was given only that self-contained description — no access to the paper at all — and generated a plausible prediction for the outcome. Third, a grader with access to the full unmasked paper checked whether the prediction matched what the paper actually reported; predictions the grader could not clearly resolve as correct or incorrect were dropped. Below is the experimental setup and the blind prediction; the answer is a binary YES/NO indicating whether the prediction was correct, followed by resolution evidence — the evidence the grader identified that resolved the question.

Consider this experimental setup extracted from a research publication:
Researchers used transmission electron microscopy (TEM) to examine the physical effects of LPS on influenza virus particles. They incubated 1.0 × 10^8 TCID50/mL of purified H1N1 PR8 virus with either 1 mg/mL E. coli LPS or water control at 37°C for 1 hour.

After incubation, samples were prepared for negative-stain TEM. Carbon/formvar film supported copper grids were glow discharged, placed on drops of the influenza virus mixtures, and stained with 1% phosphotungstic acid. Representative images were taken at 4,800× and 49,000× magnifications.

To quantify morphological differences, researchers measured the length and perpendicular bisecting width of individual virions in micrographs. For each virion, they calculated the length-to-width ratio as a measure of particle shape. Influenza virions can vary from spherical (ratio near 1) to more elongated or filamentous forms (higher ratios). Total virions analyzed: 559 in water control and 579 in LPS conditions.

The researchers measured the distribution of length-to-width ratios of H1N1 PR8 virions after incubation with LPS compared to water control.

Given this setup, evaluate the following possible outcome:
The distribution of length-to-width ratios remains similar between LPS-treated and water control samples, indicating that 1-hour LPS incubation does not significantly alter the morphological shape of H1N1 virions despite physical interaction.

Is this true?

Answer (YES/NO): NO